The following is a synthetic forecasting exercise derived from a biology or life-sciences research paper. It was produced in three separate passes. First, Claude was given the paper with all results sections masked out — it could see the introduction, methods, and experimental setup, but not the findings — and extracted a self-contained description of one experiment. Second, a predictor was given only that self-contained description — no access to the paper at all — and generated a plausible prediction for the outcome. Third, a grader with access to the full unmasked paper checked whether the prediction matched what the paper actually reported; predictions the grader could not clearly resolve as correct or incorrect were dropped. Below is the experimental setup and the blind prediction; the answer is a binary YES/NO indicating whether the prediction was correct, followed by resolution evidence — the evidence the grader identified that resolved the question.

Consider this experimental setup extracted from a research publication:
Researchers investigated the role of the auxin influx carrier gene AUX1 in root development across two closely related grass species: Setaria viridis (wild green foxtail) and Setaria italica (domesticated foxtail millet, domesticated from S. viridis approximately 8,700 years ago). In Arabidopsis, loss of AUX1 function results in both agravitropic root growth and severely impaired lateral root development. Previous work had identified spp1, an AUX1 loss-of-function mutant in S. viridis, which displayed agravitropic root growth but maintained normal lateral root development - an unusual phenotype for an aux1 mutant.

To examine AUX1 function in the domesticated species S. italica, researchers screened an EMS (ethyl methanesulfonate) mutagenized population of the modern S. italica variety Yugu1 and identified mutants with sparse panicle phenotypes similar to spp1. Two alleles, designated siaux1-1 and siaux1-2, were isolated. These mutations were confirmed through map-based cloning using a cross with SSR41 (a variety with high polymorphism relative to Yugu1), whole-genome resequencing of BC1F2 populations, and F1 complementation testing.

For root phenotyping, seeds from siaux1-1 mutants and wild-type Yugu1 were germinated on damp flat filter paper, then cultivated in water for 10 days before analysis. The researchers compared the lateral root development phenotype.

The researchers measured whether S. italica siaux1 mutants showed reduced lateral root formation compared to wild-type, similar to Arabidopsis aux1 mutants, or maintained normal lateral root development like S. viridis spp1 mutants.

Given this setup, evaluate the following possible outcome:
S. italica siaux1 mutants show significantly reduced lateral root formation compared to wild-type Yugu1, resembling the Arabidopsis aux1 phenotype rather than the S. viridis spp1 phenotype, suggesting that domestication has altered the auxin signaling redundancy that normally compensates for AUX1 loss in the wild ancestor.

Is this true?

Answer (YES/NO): YES